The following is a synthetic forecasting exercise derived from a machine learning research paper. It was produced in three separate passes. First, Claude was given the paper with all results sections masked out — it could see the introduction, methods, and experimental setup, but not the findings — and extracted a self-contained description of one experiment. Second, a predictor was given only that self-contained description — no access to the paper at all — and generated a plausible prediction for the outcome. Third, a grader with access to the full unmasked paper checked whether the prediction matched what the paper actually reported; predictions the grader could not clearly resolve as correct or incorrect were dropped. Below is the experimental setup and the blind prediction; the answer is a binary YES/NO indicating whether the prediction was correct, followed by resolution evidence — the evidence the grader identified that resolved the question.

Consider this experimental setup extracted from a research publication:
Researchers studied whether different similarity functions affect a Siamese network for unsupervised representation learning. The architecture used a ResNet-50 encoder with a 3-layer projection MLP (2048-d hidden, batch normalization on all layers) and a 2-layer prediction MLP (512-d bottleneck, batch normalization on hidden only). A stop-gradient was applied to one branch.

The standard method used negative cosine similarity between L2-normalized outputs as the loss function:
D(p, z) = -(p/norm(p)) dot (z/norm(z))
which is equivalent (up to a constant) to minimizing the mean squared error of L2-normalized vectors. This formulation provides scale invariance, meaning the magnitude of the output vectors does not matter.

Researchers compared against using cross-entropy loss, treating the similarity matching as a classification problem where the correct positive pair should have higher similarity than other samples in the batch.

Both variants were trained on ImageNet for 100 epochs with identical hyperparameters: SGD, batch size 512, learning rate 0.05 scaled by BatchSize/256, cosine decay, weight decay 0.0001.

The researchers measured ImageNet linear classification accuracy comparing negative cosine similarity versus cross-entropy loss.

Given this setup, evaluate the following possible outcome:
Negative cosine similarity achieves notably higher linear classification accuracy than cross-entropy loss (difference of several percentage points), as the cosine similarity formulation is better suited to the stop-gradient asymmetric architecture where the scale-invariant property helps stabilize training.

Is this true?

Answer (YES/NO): YES